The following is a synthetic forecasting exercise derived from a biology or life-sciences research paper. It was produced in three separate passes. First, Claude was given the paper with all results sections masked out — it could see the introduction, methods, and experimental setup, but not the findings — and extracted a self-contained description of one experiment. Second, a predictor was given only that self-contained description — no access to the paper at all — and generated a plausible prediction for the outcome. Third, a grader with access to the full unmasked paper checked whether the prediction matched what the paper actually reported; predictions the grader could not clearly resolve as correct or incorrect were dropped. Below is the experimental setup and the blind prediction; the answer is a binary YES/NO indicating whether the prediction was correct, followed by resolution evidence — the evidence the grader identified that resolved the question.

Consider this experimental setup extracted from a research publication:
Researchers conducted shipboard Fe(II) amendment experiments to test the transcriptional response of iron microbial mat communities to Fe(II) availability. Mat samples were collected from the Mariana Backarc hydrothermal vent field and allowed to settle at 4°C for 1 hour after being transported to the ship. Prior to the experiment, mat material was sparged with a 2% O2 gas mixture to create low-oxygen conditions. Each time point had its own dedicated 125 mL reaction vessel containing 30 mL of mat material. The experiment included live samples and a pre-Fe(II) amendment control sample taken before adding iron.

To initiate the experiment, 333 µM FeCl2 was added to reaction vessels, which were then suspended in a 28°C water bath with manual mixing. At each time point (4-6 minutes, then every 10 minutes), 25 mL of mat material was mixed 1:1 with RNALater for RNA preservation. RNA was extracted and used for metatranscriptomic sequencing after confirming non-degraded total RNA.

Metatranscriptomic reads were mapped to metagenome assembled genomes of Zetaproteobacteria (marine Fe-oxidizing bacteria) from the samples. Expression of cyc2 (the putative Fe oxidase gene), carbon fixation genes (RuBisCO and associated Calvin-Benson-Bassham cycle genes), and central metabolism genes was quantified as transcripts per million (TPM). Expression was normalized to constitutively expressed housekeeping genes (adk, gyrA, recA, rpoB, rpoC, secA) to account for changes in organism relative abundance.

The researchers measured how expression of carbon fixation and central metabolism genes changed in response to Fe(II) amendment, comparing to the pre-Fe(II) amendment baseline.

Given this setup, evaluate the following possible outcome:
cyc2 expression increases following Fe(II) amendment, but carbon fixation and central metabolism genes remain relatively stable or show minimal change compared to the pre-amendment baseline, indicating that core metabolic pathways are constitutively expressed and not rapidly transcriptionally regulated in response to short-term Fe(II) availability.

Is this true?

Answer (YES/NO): NO